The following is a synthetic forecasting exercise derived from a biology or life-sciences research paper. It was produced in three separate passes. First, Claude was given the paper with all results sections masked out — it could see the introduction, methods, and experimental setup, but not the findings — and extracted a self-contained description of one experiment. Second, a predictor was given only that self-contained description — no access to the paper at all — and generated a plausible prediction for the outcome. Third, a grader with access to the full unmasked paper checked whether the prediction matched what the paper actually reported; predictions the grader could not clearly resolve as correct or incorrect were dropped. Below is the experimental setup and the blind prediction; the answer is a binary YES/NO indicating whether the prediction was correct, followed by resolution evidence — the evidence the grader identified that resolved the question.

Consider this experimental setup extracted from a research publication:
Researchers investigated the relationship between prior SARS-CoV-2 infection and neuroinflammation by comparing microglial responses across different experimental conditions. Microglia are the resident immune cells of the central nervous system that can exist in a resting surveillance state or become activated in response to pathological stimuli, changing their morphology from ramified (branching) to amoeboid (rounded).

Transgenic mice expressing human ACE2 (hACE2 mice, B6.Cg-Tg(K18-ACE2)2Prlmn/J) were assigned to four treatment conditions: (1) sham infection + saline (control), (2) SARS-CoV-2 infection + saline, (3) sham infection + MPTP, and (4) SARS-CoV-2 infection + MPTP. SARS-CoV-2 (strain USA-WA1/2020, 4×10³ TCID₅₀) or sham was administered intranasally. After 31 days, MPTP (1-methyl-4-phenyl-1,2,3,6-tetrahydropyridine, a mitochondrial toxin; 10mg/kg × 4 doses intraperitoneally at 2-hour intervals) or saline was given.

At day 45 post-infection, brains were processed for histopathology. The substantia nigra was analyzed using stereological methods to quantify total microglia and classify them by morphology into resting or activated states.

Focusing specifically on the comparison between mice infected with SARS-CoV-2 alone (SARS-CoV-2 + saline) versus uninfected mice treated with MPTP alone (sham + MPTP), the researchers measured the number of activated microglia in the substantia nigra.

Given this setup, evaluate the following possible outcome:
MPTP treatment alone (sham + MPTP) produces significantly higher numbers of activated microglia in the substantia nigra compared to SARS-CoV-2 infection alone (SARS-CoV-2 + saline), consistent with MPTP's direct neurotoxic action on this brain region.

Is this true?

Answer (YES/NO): YES